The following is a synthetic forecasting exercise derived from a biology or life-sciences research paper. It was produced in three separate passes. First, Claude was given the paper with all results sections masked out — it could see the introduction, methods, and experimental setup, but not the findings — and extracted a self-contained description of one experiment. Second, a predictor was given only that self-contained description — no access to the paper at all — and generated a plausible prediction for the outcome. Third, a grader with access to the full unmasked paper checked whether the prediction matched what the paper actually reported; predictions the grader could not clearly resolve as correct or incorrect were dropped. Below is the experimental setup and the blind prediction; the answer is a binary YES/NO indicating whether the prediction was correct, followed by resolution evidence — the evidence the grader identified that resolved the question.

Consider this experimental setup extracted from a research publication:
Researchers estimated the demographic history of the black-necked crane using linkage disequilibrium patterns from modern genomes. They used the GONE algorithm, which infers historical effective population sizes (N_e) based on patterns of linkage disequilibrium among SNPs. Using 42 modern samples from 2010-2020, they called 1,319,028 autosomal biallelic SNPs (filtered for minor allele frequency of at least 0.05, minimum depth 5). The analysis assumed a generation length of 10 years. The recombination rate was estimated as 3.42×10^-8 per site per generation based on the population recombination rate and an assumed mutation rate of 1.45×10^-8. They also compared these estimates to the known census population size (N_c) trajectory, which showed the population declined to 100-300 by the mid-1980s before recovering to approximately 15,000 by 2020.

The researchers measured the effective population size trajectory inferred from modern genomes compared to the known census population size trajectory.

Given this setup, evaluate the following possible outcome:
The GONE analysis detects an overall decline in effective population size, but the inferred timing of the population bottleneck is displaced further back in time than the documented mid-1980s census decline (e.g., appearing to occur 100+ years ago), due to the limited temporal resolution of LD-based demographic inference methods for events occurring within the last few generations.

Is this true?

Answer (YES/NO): NO